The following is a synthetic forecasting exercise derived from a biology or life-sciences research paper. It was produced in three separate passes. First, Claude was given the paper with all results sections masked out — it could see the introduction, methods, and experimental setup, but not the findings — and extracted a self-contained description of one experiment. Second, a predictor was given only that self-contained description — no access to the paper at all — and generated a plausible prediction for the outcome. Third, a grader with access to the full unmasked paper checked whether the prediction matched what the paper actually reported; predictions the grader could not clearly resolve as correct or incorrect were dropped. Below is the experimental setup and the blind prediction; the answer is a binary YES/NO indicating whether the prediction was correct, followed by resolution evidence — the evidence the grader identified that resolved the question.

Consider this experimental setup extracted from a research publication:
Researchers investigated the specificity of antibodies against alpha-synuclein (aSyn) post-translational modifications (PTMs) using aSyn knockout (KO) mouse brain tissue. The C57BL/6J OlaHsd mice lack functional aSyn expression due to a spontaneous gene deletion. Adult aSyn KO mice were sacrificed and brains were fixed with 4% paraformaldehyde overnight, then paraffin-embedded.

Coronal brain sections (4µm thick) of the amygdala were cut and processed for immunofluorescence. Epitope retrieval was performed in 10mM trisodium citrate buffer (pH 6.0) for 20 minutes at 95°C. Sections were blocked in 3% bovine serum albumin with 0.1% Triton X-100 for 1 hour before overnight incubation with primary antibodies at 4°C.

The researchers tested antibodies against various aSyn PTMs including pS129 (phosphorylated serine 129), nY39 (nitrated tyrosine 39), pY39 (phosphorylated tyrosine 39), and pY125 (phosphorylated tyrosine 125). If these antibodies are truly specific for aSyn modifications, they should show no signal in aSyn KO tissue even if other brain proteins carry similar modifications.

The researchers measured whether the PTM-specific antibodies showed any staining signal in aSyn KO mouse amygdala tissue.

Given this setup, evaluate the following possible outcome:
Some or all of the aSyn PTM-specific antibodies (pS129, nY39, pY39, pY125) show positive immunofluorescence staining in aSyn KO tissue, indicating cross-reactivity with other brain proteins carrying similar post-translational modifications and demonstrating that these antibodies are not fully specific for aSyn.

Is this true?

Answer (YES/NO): YES